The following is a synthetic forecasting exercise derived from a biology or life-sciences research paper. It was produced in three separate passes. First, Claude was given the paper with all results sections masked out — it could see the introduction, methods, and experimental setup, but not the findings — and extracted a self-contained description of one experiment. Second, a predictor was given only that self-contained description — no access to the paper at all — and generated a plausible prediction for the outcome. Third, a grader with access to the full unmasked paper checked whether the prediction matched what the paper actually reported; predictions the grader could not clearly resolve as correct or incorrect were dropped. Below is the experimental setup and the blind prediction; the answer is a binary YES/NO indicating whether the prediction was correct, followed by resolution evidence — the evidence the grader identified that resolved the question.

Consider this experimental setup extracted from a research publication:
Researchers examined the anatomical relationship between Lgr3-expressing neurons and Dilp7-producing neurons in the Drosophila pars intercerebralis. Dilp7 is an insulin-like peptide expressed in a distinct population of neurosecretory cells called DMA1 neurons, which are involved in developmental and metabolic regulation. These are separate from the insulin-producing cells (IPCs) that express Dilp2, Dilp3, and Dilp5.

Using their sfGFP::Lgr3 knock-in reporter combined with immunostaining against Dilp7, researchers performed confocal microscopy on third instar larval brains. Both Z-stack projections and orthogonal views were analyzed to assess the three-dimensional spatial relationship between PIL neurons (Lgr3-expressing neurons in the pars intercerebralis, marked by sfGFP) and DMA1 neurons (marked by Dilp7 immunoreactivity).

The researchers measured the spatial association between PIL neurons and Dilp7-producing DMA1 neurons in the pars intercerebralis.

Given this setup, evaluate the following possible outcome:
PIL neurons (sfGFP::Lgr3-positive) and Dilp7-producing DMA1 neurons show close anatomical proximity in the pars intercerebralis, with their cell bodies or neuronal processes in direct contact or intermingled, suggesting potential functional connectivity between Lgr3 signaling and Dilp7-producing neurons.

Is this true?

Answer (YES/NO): YES